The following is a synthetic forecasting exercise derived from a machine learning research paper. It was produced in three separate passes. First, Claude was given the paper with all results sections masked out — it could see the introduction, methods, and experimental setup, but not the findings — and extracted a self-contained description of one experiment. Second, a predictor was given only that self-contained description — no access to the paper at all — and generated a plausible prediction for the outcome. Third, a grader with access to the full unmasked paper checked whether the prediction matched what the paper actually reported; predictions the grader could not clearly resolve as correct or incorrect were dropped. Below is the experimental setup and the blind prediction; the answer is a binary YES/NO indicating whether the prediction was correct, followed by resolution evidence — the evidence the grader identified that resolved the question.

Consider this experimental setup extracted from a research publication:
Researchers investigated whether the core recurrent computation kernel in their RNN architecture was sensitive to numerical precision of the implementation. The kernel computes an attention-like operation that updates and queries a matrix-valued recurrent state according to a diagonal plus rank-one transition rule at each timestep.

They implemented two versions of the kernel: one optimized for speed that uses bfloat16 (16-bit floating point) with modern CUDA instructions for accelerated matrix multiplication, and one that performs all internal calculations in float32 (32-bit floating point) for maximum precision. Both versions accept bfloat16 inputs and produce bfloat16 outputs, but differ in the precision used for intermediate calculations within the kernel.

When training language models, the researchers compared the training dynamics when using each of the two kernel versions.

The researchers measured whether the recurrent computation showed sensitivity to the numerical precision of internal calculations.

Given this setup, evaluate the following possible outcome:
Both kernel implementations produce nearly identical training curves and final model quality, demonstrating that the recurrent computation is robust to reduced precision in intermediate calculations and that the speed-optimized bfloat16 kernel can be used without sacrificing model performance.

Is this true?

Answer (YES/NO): NO